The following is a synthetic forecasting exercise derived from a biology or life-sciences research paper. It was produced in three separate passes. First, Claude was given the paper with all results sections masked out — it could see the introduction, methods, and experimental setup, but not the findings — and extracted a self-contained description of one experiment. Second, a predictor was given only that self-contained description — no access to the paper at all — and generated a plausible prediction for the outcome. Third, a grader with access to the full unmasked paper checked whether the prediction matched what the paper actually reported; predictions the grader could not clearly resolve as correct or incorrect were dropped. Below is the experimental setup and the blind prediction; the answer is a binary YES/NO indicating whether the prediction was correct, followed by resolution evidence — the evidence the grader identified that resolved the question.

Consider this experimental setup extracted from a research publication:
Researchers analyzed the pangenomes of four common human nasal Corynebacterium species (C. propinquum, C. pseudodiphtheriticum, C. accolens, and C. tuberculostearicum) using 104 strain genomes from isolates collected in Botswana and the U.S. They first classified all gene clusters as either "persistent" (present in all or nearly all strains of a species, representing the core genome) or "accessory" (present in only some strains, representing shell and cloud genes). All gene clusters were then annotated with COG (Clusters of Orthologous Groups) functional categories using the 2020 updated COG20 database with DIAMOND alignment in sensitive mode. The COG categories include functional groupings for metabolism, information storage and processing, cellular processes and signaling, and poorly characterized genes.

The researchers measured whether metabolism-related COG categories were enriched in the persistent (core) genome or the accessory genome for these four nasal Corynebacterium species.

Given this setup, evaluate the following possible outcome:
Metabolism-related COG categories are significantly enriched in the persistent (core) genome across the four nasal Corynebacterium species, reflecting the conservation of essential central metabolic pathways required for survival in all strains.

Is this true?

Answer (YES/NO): YES